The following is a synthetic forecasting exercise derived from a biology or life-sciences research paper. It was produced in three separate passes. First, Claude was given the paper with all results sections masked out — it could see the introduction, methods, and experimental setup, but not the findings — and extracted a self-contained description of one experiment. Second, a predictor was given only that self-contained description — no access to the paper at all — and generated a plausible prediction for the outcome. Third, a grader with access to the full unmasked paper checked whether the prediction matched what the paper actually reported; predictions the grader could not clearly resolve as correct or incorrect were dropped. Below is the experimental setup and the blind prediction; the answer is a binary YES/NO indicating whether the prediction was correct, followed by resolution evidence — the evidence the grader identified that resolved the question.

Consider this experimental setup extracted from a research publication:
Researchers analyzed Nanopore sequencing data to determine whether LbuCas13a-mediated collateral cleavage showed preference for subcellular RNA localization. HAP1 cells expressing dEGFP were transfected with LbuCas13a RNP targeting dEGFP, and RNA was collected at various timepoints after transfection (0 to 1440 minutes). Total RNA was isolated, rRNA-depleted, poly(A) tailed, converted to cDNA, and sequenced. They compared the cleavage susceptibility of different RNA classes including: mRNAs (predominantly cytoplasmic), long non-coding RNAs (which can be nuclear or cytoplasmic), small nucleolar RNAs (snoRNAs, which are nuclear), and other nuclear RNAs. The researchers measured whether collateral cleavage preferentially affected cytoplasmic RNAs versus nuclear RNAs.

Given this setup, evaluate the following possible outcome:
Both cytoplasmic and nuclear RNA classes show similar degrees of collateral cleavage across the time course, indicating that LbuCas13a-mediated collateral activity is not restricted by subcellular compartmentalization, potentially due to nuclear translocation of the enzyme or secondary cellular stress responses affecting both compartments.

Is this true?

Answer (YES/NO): NO